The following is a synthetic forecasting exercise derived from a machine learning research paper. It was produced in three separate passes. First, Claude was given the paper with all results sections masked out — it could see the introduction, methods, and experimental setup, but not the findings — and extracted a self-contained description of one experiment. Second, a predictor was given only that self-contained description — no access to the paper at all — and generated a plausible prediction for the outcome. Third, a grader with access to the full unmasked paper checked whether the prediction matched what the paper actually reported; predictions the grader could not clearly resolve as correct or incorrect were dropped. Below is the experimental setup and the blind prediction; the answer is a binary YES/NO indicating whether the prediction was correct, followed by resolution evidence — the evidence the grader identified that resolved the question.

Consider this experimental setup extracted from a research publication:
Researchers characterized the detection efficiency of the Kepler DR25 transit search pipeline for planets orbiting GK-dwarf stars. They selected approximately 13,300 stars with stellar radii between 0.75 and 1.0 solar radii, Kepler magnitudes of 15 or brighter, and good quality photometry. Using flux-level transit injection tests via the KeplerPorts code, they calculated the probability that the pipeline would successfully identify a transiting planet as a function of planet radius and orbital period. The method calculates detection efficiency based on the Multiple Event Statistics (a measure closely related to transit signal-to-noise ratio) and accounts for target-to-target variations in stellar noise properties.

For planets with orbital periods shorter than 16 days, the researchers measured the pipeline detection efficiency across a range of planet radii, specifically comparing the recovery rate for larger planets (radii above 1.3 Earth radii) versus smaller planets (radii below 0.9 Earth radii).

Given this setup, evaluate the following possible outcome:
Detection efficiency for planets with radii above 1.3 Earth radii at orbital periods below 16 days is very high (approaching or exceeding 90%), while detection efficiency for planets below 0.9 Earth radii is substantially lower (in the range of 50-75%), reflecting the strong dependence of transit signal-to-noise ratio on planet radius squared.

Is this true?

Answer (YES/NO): NO